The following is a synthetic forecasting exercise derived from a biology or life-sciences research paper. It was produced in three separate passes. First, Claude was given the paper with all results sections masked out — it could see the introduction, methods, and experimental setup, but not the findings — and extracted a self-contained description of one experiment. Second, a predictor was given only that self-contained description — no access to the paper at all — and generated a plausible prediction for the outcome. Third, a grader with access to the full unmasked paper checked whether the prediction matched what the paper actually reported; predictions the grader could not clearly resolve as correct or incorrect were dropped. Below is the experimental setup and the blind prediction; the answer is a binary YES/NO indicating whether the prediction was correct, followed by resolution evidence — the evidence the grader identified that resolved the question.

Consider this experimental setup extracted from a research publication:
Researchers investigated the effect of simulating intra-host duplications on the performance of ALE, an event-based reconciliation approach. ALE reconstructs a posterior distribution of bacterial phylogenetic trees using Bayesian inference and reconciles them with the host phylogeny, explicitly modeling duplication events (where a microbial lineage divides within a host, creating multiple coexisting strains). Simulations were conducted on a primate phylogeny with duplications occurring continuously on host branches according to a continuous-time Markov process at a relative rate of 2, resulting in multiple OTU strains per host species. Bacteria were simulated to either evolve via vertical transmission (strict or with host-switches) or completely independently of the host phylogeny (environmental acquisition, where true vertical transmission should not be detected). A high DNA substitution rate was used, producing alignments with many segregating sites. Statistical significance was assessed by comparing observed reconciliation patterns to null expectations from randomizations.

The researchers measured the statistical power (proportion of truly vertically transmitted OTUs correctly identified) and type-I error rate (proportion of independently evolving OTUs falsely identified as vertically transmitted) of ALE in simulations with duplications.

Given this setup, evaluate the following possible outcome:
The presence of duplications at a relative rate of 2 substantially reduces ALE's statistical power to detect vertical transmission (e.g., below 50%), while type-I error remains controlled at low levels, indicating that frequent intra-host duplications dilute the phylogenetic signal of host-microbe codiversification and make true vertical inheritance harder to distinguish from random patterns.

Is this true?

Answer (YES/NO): NO